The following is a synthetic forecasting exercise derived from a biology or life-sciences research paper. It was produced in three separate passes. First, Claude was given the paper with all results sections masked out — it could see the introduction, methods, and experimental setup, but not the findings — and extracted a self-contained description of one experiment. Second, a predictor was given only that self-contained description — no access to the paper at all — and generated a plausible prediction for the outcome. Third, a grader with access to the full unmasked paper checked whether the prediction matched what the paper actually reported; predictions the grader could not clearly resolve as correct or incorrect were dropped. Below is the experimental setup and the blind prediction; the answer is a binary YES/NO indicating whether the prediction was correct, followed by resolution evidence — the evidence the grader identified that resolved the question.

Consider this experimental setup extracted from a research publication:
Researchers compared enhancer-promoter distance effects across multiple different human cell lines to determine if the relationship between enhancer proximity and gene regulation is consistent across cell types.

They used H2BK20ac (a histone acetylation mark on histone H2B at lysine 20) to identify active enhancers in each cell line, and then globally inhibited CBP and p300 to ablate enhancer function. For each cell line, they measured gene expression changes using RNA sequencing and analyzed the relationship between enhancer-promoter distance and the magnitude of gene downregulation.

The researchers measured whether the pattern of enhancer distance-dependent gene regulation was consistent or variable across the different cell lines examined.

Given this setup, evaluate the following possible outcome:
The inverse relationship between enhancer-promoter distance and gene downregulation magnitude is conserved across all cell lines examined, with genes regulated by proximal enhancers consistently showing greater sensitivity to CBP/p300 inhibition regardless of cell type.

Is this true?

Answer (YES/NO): YES